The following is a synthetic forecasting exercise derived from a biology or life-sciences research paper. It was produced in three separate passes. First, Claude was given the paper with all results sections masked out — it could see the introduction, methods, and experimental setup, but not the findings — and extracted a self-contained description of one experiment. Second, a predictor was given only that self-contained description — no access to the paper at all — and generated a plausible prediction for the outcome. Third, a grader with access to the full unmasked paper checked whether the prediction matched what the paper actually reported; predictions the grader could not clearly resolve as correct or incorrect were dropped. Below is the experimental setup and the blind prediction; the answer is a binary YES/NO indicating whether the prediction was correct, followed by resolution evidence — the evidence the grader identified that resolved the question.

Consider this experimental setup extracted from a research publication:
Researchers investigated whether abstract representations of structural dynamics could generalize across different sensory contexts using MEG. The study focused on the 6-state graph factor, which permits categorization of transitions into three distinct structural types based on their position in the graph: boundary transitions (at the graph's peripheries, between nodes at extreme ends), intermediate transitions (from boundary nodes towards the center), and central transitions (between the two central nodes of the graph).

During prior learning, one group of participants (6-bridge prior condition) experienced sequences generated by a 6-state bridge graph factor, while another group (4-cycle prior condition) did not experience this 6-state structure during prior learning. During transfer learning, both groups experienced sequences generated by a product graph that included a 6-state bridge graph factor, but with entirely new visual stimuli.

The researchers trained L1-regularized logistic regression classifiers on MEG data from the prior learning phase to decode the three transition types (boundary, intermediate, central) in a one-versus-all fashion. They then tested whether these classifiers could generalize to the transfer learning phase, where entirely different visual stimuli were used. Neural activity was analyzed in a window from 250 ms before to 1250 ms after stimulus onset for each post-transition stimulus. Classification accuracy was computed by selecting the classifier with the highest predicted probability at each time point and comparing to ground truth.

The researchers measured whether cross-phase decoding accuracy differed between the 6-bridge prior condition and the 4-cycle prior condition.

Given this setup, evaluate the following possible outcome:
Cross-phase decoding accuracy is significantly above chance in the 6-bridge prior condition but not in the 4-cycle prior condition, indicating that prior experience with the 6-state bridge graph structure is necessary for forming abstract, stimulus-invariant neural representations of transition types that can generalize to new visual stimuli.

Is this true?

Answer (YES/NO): YES